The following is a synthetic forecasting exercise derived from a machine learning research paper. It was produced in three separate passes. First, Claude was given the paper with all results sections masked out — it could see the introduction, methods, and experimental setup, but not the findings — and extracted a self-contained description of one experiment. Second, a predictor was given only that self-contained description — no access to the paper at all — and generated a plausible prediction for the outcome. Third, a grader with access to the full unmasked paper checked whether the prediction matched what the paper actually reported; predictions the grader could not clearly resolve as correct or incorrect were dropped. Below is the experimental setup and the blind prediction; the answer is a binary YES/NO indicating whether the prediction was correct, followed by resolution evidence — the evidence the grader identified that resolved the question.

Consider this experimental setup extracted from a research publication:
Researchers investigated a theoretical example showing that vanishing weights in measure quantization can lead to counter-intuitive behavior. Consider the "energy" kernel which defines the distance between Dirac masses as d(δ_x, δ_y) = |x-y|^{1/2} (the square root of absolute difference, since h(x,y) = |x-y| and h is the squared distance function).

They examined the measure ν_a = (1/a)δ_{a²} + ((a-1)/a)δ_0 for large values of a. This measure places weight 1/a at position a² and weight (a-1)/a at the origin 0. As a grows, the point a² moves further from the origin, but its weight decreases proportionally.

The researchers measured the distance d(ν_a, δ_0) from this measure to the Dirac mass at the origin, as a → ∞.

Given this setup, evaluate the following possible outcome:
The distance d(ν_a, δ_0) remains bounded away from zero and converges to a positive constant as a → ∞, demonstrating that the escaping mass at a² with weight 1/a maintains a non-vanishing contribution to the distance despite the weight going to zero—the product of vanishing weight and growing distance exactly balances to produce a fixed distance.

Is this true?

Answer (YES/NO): YES